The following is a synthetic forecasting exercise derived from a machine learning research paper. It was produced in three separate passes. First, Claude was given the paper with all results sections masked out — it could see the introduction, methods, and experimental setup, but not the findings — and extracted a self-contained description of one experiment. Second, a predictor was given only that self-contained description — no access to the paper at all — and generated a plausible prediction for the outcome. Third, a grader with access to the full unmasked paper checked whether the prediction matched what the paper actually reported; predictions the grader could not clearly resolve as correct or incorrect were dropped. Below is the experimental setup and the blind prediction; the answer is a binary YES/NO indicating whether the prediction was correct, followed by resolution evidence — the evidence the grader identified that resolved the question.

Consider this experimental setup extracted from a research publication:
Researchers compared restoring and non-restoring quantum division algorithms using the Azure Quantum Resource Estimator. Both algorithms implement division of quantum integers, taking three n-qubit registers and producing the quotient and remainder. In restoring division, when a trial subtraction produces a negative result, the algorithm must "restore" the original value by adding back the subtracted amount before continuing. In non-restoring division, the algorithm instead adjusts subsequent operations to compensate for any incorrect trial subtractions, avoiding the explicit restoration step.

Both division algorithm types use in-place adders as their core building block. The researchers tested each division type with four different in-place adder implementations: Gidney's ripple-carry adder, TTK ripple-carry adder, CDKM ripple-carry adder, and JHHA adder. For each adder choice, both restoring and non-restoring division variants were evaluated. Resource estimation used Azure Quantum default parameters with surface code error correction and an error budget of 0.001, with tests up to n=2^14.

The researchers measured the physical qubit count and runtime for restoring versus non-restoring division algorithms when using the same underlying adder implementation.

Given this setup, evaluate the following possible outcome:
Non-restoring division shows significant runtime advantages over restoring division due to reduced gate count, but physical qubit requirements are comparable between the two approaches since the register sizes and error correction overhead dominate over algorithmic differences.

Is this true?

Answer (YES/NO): NO